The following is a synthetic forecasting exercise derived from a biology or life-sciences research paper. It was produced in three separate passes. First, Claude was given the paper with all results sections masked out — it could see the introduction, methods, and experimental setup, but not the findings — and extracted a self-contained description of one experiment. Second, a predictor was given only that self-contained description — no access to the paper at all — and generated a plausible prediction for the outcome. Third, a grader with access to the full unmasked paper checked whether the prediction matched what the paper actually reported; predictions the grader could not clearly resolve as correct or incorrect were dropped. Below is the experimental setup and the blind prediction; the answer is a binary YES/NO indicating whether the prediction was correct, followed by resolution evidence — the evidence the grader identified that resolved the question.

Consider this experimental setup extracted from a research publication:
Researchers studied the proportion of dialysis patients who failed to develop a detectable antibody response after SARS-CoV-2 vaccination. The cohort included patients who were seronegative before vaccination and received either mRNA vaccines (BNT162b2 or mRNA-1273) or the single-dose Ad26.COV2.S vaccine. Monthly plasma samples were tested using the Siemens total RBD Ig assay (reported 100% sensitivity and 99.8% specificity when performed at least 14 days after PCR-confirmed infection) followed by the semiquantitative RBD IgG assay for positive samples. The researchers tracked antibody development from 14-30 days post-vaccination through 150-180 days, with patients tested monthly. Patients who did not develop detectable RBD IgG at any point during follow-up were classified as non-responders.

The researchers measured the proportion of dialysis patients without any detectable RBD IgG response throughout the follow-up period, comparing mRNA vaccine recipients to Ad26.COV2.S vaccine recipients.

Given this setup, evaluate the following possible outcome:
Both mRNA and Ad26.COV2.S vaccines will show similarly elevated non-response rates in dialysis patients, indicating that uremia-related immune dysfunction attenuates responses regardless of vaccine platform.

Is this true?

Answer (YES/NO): NO